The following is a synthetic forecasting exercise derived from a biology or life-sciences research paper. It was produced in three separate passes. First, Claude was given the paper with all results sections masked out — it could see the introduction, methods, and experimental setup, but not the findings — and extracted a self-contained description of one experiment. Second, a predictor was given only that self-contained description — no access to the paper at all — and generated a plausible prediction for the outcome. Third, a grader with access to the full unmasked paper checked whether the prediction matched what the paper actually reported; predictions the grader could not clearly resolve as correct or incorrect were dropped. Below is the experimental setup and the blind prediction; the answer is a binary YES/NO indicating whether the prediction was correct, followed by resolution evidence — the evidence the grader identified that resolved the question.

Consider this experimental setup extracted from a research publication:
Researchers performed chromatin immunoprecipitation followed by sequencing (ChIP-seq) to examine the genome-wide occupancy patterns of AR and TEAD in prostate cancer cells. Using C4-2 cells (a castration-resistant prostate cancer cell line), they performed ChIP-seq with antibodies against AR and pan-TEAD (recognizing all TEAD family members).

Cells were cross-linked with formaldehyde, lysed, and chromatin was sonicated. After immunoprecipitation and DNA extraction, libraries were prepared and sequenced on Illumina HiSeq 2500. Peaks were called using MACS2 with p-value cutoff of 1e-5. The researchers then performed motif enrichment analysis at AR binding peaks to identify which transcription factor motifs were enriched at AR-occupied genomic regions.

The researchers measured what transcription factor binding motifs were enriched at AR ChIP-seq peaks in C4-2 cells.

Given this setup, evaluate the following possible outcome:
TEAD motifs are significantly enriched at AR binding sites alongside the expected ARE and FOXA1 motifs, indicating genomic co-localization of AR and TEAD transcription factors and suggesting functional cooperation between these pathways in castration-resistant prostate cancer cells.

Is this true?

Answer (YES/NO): YES